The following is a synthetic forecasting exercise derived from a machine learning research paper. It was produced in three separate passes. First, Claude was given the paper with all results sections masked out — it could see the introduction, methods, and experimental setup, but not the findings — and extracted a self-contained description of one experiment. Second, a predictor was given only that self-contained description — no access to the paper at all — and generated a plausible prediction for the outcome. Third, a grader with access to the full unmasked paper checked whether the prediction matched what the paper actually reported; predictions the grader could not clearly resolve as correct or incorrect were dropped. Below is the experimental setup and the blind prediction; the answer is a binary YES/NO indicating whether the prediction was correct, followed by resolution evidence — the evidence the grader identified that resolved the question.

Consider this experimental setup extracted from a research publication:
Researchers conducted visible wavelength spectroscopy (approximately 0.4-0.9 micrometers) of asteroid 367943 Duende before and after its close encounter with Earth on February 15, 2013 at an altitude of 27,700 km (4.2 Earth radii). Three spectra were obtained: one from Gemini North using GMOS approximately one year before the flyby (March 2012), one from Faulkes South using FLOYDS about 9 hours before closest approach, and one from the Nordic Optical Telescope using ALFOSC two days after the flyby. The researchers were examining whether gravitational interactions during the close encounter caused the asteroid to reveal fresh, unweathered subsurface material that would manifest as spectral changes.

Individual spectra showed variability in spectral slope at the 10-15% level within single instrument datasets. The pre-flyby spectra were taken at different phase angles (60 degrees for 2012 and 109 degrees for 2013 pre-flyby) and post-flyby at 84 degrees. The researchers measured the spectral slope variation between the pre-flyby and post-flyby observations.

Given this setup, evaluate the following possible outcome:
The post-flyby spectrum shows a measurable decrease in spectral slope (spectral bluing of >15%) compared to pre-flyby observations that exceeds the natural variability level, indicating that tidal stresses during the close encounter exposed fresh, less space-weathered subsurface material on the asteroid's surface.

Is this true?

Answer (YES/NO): NO